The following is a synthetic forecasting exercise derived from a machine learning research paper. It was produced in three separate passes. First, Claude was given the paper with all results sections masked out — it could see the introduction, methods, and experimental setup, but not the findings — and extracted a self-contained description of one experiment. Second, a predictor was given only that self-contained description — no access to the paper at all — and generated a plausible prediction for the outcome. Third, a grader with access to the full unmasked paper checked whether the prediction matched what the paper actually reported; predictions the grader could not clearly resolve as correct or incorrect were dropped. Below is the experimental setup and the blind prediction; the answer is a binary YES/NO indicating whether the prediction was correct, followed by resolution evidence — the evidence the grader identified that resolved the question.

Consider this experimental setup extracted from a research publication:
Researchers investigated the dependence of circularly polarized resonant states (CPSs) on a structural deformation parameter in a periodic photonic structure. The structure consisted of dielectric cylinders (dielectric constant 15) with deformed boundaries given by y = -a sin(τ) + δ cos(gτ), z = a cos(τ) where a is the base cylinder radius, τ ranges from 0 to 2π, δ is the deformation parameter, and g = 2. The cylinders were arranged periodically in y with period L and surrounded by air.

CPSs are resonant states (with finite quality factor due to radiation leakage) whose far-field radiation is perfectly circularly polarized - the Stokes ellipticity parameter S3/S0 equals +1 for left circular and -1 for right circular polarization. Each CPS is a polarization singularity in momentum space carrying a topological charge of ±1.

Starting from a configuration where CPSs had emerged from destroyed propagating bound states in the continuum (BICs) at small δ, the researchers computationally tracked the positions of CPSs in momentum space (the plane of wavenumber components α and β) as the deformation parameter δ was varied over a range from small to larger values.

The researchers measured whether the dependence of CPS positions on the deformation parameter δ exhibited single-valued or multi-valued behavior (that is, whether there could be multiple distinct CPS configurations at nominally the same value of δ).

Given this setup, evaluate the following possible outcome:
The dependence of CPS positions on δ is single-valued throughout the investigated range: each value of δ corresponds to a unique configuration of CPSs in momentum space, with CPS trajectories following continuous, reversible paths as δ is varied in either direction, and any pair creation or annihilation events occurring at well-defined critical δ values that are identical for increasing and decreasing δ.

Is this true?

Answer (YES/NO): NO